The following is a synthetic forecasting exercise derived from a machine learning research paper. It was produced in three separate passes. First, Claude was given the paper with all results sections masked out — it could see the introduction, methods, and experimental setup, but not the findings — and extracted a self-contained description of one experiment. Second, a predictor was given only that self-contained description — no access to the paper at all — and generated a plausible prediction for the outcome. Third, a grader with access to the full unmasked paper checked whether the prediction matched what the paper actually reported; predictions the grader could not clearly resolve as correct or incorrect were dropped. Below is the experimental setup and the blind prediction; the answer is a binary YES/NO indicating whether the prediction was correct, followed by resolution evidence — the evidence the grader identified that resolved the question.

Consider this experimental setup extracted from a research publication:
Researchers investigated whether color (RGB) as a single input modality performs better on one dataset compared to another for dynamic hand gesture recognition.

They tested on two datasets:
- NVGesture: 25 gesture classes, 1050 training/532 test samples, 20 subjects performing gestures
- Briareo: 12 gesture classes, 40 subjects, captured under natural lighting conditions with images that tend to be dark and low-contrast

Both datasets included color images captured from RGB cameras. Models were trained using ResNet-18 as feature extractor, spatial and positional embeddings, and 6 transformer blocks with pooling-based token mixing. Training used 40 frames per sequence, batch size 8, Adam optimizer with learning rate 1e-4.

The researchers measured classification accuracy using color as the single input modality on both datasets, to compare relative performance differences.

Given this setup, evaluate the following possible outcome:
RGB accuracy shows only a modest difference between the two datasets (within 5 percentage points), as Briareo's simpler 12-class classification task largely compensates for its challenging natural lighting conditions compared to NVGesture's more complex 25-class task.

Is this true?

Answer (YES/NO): NO